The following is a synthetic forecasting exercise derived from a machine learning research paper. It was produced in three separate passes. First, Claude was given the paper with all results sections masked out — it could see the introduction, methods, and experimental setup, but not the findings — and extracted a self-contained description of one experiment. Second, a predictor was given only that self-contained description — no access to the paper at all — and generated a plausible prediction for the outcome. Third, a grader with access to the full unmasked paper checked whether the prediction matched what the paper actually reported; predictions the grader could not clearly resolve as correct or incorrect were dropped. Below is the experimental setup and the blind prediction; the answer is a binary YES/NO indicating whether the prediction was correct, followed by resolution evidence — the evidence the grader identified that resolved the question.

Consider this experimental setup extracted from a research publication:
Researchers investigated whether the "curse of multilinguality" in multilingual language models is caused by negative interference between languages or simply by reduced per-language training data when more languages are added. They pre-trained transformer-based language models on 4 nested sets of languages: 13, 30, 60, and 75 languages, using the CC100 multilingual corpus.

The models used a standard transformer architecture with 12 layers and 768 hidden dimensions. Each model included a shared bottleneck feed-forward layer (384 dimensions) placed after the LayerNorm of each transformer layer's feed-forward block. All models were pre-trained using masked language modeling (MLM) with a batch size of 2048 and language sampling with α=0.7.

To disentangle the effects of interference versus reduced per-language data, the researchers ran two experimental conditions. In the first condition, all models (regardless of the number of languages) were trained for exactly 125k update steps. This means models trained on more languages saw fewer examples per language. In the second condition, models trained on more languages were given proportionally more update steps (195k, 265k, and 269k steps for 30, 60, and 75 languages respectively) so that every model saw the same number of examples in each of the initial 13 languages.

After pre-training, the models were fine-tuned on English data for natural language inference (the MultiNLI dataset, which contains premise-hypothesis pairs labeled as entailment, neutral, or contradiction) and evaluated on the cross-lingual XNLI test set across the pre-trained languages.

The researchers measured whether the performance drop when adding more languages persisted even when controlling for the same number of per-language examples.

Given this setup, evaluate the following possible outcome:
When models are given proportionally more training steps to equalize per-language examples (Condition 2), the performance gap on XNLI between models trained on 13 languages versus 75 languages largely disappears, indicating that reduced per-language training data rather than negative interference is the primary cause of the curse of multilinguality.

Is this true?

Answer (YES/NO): NO